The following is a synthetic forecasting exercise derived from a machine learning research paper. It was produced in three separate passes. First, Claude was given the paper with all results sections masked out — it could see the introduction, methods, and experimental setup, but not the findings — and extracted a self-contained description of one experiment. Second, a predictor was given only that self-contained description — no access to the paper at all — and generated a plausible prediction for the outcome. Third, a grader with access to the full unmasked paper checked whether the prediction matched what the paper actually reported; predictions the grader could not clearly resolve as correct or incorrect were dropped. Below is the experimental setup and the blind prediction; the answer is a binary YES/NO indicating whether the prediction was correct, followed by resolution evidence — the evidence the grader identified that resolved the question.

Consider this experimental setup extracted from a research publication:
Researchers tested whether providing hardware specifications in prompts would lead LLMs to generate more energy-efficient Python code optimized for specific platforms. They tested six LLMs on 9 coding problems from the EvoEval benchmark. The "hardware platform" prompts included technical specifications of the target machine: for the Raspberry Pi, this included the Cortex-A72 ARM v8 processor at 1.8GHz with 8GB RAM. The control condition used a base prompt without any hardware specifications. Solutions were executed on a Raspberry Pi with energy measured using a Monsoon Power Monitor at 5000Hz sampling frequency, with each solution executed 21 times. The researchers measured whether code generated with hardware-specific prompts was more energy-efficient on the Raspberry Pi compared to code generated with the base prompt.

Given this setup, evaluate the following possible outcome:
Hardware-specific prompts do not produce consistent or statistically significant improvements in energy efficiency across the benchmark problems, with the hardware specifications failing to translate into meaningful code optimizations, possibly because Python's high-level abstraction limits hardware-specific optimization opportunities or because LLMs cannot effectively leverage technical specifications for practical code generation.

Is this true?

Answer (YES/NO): YES